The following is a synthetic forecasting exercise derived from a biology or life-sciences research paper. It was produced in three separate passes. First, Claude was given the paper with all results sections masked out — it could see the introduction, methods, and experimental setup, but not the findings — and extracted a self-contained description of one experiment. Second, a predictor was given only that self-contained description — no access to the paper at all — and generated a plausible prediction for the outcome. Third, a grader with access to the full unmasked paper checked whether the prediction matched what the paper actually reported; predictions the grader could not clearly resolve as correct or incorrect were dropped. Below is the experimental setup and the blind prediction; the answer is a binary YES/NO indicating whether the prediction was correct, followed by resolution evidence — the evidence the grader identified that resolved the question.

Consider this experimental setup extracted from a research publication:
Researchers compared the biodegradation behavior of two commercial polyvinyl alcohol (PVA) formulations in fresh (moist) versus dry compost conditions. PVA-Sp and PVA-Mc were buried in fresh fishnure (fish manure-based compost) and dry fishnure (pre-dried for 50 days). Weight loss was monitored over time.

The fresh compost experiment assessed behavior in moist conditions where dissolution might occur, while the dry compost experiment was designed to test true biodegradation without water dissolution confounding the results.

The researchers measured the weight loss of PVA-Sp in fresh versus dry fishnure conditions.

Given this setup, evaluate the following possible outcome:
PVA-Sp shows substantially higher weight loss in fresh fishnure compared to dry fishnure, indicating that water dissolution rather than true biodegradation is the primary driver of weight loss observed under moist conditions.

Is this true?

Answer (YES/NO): YES